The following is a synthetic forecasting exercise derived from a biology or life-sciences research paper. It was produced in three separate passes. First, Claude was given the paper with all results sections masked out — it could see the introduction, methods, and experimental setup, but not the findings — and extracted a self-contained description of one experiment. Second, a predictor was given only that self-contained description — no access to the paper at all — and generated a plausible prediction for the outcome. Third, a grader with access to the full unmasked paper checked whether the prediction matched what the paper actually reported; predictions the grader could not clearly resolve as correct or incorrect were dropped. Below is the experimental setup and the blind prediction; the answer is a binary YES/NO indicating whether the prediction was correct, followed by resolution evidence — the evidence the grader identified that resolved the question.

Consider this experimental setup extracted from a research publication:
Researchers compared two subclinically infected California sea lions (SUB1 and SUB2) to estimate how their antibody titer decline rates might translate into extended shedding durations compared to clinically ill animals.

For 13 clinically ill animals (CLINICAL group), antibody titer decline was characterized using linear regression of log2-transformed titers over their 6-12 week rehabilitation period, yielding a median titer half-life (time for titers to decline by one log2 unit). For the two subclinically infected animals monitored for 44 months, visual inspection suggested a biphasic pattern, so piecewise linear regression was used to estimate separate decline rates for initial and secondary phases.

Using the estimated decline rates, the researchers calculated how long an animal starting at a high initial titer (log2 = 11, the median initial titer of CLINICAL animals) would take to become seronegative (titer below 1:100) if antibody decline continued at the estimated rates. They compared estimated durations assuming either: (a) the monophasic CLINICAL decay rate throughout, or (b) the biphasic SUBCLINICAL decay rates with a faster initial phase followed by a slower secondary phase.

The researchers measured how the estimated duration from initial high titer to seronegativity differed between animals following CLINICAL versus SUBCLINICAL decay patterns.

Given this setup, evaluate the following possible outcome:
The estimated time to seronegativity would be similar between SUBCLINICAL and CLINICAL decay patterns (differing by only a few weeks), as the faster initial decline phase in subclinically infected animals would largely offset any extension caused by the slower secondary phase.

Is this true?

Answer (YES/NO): NO